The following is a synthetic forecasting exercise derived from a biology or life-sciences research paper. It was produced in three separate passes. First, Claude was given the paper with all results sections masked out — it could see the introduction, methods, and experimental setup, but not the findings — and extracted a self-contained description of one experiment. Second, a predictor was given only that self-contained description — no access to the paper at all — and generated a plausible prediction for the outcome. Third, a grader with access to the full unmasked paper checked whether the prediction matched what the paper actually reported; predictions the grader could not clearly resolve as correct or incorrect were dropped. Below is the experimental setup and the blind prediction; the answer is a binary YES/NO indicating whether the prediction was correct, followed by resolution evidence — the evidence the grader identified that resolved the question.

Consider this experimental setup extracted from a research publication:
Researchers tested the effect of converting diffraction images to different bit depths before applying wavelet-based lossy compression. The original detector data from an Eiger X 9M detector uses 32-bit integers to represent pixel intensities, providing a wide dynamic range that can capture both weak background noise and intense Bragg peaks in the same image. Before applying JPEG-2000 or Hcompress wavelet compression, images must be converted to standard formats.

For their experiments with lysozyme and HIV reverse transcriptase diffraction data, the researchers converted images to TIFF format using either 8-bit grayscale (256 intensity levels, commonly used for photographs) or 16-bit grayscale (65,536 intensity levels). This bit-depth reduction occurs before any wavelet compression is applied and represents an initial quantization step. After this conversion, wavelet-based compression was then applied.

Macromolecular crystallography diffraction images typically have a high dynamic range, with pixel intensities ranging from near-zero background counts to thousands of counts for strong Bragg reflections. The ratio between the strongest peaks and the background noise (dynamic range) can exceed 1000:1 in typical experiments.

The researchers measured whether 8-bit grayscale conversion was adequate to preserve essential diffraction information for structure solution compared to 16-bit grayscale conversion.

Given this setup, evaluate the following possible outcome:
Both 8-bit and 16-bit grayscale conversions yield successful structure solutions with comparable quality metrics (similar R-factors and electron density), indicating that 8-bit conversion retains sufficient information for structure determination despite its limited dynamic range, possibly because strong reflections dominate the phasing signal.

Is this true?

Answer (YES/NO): NO